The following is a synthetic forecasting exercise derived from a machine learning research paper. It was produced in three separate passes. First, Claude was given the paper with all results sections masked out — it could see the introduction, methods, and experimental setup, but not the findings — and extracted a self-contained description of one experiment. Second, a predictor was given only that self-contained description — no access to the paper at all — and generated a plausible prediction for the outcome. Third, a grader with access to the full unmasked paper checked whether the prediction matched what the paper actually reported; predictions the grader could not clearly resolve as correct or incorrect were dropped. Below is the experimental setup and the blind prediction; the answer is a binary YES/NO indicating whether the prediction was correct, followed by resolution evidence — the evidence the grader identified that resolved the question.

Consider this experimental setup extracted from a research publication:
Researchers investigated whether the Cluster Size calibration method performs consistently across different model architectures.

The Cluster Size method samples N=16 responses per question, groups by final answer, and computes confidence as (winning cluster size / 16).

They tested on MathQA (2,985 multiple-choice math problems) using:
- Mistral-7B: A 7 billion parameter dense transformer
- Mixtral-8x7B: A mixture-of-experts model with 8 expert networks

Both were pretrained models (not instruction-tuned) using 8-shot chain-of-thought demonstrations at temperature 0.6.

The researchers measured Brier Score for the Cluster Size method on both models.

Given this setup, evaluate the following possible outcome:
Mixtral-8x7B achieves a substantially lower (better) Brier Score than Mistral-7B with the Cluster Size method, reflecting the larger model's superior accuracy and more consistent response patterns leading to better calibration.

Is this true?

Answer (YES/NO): YES